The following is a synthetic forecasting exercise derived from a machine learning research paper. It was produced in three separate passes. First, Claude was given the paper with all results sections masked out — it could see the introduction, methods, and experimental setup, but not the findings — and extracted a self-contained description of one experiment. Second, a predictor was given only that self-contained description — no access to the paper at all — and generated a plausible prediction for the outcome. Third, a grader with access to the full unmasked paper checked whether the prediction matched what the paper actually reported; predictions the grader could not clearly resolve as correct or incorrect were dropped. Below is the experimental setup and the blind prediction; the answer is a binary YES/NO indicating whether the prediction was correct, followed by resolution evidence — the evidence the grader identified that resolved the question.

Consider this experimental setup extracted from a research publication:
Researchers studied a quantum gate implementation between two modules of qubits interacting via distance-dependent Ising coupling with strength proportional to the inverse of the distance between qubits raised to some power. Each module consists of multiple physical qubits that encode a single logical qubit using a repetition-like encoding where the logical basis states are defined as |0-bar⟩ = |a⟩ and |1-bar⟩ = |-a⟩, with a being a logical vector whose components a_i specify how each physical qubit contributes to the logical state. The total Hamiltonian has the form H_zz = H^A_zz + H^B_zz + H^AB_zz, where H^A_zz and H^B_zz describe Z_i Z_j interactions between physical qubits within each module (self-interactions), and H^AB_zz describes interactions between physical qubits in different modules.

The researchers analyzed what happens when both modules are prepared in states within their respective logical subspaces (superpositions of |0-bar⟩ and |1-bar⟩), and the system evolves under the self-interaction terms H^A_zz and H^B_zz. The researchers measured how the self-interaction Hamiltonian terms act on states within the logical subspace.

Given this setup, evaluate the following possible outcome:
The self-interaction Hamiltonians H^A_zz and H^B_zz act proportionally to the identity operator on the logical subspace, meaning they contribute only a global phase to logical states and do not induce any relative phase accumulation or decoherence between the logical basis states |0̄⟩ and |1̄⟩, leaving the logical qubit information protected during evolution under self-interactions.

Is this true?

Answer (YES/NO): YES